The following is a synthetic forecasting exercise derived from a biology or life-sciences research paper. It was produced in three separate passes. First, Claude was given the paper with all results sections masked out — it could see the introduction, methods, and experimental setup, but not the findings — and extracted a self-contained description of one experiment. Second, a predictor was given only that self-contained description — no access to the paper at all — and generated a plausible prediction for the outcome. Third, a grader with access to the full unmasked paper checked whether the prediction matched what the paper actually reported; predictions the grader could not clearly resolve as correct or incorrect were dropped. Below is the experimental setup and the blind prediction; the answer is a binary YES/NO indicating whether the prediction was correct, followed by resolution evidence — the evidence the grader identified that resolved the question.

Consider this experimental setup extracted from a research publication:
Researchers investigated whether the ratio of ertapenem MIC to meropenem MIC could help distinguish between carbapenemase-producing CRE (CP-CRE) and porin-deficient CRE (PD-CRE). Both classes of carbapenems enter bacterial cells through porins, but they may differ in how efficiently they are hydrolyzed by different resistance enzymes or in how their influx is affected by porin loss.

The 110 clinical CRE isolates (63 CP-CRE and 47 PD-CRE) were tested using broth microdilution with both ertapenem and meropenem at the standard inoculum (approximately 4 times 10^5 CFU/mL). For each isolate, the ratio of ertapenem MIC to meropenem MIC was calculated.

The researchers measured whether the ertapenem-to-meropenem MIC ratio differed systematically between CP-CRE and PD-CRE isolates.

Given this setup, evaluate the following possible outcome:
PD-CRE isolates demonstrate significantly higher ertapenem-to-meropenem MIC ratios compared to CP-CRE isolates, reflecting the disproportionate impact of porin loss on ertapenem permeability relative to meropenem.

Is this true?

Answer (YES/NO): YES